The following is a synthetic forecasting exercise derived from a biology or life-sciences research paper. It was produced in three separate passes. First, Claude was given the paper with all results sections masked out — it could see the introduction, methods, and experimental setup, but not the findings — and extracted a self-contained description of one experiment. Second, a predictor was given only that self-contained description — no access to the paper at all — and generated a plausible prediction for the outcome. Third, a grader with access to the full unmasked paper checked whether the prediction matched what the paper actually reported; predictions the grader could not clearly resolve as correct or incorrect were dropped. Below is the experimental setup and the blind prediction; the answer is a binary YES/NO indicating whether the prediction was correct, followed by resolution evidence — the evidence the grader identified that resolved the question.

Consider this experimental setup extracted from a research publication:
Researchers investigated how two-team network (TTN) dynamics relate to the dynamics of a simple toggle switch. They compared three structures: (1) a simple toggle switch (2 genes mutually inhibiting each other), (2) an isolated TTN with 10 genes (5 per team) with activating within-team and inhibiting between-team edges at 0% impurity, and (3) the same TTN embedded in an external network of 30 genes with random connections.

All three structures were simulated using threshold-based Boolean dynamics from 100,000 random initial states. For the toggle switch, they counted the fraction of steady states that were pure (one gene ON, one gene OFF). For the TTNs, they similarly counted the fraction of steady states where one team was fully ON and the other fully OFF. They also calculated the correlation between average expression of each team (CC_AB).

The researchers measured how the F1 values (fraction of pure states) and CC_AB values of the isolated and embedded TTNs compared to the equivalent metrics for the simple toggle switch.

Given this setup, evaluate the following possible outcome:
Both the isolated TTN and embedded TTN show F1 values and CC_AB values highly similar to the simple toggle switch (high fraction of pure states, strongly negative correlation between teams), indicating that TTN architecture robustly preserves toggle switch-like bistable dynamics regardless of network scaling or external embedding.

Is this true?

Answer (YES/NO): YES